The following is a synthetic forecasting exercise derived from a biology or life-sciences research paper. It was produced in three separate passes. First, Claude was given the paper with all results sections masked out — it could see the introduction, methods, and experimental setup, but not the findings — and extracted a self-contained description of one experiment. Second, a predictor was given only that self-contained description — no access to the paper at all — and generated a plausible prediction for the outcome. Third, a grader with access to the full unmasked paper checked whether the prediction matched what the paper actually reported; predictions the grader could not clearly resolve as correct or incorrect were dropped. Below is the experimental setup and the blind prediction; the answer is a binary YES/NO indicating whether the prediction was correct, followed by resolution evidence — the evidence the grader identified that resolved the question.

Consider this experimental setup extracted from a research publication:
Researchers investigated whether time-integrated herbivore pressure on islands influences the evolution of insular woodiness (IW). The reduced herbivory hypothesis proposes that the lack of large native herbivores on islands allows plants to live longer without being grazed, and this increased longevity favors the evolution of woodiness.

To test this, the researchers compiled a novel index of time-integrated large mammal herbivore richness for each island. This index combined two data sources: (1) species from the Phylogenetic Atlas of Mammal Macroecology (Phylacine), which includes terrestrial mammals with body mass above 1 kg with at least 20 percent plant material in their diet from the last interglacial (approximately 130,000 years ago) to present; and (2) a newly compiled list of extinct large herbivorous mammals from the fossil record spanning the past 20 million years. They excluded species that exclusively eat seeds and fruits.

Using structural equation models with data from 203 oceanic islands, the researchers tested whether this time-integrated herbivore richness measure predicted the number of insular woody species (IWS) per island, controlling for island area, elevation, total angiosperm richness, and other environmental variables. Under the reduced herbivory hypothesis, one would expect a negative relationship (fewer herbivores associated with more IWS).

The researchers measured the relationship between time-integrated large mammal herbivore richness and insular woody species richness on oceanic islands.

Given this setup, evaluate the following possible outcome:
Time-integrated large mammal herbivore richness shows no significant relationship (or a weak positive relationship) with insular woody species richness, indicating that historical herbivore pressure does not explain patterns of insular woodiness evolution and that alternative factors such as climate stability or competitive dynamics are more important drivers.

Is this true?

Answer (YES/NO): NO